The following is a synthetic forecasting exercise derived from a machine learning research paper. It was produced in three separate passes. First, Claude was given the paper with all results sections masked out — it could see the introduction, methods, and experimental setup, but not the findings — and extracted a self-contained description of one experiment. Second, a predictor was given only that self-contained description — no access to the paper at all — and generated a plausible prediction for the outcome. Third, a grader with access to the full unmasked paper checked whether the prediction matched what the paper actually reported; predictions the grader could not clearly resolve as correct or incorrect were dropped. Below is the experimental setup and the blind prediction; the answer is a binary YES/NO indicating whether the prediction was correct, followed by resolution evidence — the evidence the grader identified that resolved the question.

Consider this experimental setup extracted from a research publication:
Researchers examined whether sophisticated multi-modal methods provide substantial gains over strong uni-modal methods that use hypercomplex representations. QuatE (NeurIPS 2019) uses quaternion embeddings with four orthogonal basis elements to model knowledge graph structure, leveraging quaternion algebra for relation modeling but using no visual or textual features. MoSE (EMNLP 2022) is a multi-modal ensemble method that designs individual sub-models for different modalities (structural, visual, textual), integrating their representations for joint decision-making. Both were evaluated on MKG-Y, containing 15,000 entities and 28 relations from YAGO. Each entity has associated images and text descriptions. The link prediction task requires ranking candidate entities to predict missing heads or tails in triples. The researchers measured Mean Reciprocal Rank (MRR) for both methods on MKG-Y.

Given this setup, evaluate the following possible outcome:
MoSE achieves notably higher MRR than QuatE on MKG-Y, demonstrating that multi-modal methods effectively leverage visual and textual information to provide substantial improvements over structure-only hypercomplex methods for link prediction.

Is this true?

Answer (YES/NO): NO